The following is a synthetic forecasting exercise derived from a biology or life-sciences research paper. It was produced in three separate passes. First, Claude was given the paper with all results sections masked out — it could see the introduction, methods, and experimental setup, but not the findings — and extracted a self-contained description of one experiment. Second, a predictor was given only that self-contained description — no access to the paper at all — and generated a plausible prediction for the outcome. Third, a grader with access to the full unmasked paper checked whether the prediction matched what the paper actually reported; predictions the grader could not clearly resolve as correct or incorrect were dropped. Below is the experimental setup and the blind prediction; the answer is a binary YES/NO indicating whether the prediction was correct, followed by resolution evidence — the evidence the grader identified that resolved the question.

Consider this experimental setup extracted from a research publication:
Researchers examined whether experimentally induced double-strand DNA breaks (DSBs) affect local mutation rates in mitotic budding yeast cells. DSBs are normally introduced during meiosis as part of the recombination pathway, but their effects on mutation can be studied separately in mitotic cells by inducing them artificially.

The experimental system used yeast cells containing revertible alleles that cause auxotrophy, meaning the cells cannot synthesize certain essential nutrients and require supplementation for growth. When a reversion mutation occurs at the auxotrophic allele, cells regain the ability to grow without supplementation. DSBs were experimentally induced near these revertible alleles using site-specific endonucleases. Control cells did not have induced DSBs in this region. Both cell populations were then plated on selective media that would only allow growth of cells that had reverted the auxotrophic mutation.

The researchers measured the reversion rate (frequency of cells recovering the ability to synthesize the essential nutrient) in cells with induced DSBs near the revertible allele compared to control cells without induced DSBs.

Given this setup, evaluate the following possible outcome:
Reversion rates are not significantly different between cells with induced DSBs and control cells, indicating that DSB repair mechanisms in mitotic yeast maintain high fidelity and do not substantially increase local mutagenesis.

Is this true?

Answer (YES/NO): NO